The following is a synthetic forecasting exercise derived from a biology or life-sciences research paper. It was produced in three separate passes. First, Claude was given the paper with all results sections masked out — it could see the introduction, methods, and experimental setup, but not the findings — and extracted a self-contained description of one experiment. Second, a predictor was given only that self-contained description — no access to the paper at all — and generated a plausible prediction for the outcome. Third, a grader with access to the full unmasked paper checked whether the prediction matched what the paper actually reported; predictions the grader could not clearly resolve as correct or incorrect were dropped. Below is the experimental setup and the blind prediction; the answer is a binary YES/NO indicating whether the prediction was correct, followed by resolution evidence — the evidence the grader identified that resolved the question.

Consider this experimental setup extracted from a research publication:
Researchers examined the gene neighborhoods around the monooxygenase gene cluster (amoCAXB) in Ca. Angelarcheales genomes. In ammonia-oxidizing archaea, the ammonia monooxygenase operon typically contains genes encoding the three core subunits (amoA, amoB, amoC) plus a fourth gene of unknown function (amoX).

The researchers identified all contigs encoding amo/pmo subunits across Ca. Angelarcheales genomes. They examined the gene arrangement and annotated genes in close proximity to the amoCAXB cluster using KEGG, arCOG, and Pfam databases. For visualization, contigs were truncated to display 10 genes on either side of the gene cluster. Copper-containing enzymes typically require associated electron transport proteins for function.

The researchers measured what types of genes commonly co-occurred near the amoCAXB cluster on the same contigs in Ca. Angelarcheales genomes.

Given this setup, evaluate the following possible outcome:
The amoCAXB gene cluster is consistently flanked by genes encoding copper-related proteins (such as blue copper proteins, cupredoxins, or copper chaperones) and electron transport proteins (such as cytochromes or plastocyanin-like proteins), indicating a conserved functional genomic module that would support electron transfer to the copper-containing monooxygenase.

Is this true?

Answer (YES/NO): YES